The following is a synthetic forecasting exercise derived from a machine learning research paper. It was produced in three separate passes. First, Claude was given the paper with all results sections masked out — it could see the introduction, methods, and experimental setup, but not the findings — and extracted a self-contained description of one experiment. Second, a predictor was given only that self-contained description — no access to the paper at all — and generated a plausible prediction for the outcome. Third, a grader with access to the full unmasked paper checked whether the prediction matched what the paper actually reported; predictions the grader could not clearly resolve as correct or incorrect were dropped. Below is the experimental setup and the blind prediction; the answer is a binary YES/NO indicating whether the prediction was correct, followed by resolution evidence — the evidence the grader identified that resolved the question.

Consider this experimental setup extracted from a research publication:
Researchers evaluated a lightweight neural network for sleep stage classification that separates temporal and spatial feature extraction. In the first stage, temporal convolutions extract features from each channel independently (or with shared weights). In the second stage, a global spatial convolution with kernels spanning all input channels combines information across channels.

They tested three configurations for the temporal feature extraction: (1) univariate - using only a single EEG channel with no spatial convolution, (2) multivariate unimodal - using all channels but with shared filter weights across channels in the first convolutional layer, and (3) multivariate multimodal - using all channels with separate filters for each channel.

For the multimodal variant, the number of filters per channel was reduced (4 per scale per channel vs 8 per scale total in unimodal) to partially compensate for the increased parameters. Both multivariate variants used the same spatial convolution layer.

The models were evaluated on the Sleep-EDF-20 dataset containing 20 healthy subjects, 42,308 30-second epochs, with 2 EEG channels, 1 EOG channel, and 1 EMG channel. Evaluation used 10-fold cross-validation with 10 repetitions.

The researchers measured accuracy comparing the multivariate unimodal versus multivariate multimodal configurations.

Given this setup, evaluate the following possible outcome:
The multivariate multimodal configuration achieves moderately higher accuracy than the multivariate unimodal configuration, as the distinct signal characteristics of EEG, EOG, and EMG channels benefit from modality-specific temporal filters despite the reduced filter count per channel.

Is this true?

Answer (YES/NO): NO